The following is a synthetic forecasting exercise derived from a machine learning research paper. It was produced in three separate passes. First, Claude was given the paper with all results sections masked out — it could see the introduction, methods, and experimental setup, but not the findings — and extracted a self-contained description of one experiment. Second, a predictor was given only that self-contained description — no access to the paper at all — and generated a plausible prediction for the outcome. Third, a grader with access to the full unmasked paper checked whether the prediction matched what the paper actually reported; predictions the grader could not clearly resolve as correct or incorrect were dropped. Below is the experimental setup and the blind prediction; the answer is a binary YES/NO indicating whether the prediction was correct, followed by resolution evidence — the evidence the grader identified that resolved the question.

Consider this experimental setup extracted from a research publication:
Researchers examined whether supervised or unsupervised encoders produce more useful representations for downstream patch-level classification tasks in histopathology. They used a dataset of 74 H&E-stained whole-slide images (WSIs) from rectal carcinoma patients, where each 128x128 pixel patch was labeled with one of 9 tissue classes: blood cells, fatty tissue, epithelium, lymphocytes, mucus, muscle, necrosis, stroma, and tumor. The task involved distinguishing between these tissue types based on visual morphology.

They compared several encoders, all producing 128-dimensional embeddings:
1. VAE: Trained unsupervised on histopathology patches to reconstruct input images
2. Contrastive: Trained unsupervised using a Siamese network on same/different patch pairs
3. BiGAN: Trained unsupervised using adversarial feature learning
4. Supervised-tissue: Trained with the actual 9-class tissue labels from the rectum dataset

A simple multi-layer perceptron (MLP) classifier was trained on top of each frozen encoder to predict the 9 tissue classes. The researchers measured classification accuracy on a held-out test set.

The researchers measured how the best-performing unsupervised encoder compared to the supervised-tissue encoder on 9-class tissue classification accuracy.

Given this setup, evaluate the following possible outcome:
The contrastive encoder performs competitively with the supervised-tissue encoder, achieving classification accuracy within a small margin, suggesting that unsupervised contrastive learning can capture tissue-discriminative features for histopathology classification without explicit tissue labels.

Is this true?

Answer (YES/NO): NO